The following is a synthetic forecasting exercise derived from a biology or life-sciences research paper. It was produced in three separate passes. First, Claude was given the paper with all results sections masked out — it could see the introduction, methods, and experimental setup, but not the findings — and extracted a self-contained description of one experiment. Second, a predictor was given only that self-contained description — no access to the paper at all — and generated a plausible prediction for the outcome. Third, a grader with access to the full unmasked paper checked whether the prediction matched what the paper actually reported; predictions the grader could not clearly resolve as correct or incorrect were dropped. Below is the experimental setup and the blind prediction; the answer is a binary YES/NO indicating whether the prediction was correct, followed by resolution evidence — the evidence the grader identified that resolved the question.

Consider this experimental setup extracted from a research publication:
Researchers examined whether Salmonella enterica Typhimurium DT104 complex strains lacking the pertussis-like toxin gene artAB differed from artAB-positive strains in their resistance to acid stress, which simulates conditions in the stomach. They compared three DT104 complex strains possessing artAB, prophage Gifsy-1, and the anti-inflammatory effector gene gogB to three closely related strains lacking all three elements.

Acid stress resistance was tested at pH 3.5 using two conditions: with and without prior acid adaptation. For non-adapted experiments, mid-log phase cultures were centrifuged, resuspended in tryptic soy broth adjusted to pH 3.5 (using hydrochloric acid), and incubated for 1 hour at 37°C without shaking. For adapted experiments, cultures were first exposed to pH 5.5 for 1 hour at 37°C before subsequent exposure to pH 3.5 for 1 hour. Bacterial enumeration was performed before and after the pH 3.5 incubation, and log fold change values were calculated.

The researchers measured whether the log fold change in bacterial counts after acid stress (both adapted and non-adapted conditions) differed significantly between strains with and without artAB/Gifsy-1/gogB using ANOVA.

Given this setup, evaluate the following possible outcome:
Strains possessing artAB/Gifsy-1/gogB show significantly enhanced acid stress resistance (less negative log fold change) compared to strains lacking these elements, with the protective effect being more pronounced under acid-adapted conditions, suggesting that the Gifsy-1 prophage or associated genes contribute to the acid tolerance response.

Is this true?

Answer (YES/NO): NO